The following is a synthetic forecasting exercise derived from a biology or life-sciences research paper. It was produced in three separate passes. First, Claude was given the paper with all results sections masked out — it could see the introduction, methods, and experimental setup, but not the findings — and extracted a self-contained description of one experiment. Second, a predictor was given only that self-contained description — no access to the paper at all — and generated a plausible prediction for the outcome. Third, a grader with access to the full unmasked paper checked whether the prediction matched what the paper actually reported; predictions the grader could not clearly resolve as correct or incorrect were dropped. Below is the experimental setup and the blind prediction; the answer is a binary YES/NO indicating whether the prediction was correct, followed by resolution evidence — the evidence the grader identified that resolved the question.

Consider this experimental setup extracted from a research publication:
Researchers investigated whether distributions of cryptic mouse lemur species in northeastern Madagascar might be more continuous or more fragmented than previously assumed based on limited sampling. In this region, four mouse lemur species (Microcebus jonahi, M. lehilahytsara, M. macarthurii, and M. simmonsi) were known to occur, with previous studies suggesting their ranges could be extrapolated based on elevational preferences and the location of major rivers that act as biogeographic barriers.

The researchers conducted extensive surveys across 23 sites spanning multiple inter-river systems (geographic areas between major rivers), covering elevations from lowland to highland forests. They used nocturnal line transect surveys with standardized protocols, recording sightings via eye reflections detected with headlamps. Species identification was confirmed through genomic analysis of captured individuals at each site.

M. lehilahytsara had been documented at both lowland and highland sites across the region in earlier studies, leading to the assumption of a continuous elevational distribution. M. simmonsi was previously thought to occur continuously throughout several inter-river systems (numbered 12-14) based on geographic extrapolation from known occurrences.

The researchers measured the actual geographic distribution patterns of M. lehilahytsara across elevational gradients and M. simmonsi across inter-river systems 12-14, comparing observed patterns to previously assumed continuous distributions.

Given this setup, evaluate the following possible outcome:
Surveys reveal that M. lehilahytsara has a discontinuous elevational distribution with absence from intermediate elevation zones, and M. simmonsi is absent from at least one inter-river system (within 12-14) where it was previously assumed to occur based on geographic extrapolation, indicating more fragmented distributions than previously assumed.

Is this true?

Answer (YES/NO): NO